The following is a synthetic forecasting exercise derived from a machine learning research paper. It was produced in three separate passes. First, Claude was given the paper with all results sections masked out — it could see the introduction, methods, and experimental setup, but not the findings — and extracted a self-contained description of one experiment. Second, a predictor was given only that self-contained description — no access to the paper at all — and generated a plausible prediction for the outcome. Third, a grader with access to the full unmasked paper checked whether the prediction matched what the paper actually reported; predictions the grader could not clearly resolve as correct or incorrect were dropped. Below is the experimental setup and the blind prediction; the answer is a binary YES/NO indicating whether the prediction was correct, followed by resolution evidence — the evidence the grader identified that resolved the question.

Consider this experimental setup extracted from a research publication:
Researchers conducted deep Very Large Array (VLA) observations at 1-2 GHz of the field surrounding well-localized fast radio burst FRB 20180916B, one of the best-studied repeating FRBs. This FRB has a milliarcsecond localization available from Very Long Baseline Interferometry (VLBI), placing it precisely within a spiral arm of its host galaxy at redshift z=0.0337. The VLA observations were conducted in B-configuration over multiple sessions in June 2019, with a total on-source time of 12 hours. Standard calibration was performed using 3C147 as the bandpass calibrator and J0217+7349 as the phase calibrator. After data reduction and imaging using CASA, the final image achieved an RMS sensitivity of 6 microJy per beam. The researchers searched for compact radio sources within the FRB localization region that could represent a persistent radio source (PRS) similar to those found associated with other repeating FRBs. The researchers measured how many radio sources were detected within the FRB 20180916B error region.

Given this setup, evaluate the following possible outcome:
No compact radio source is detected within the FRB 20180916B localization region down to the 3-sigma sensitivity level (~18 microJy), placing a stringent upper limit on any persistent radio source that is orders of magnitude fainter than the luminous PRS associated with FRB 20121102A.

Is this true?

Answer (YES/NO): YES